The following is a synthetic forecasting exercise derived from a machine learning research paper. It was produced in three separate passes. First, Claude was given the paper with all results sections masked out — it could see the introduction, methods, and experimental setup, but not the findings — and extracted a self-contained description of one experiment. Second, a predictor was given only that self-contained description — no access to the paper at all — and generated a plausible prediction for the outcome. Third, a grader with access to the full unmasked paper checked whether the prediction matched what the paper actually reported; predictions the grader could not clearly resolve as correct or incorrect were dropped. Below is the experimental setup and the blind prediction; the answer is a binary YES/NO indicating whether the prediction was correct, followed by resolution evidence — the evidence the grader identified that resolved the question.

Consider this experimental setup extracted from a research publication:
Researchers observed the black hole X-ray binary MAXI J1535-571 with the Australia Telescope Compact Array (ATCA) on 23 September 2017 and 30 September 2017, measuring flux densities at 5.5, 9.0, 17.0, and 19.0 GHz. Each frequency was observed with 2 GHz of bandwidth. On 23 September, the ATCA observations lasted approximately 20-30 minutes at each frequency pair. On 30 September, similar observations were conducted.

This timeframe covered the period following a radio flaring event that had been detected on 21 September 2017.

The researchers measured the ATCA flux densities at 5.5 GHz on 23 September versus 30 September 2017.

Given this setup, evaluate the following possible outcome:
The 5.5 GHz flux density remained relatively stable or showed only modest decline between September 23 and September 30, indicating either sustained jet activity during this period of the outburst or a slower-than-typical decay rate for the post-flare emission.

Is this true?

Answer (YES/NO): NO